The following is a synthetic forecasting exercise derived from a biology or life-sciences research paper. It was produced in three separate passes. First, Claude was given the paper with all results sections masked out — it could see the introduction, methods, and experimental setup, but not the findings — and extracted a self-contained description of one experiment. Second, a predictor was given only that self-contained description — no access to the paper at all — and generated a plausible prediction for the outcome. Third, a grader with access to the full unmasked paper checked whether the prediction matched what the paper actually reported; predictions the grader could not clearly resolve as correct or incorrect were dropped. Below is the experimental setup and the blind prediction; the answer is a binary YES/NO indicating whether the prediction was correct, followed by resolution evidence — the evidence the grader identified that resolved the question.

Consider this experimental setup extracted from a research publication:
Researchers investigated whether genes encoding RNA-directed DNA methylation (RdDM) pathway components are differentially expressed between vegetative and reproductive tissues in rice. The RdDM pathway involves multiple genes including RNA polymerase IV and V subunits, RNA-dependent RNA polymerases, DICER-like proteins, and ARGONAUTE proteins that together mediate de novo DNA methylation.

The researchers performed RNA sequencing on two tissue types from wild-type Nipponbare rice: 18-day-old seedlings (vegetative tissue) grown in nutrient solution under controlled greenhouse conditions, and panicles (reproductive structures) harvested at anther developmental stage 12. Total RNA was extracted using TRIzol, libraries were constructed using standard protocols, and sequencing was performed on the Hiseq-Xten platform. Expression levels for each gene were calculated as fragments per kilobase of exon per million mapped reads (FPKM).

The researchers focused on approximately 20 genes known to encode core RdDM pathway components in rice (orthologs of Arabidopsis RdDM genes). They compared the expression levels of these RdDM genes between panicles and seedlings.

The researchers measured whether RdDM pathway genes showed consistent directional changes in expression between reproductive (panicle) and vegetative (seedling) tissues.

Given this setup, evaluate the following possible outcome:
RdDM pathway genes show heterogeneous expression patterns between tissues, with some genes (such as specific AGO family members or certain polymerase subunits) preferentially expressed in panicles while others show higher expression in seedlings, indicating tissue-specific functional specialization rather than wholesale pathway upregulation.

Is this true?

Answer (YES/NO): NO